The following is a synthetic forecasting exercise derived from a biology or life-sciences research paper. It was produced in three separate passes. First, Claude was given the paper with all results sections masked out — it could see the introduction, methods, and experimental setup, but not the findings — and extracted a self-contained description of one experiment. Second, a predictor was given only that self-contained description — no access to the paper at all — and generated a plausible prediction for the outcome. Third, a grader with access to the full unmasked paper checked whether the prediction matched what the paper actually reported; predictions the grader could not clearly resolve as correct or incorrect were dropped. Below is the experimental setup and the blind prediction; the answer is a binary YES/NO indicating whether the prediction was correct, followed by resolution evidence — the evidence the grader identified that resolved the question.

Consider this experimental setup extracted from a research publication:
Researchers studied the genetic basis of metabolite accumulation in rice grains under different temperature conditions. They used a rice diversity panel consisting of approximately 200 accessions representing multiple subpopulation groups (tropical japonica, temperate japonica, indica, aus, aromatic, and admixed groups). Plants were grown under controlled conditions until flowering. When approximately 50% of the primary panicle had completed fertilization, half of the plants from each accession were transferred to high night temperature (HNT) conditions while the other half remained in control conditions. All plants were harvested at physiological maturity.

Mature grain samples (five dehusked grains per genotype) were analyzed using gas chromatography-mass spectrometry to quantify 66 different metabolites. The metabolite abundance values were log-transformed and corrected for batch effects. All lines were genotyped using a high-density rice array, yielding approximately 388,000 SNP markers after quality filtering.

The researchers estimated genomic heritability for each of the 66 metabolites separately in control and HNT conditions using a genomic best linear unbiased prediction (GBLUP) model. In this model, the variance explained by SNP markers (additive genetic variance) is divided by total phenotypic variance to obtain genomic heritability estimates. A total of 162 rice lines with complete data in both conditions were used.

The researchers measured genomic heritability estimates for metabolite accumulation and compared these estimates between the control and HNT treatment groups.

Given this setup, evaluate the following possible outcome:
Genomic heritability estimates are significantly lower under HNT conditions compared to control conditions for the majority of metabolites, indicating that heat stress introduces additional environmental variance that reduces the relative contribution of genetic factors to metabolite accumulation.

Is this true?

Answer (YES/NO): NO